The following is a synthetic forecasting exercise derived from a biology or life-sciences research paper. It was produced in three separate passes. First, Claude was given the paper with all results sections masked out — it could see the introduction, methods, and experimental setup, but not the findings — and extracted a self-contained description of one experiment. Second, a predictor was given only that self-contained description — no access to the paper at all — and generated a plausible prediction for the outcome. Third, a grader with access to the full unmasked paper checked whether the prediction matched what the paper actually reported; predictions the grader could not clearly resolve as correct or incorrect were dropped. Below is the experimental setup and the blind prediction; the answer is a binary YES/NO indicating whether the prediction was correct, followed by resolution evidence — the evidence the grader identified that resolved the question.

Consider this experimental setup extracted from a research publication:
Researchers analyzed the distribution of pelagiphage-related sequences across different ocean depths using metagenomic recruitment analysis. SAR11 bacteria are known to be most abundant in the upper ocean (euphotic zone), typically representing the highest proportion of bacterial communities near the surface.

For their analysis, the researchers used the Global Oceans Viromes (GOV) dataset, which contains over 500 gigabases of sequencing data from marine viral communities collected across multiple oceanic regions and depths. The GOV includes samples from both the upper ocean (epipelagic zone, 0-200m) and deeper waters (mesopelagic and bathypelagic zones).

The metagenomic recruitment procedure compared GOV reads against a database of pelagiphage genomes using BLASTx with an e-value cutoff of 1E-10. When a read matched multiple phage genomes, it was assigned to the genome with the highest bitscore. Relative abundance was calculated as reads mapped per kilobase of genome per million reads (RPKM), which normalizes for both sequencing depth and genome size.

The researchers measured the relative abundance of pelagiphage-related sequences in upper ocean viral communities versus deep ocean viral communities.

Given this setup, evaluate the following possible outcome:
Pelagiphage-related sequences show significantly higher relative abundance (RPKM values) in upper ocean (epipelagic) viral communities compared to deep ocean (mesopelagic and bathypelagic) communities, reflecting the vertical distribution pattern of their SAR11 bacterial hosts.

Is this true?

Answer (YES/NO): YES